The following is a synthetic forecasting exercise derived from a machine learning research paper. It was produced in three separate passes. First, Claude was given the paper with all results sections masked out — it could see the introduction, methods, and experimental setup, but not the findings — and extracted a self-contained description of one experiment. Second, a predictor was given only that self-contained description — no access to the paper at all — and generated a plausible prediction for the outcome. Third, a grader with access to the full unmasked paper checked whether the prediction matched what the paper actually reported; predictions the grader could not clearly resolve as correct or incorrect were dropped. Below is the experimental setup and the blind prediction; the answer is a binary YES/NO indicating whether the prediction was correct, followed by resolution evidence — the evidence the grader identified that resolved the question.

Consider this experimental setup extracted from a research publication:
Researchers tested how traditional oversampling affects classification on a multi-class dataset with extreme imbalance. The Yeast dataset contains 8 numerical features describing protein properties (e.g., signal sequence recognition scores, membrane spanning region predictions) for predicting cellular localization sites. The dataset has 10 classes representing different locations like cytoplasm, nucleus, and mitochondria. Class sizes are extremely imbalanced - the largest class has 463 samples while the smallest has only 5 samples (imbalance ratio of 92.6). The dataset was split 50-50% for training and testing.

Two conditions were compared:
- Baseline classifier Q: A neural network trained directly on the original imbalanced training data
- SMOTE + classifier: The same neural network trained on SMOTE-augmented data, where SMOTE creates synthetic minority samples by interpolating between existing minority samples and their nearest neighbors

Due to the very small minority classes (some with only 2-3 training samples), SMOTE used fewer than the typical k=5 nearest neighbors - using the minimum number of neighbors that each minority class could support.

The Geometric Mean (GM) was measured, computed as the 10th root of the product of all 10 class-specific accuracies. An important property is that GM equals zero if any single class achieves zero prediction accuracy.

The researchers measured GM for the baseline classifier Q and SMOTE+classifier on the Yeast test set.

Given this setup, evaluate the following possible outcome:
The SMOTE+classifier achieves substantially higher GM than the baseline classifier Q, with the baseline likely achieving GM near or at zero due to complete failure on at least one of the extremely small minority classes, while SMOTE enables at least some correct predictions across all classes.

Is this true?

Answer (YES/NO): YES